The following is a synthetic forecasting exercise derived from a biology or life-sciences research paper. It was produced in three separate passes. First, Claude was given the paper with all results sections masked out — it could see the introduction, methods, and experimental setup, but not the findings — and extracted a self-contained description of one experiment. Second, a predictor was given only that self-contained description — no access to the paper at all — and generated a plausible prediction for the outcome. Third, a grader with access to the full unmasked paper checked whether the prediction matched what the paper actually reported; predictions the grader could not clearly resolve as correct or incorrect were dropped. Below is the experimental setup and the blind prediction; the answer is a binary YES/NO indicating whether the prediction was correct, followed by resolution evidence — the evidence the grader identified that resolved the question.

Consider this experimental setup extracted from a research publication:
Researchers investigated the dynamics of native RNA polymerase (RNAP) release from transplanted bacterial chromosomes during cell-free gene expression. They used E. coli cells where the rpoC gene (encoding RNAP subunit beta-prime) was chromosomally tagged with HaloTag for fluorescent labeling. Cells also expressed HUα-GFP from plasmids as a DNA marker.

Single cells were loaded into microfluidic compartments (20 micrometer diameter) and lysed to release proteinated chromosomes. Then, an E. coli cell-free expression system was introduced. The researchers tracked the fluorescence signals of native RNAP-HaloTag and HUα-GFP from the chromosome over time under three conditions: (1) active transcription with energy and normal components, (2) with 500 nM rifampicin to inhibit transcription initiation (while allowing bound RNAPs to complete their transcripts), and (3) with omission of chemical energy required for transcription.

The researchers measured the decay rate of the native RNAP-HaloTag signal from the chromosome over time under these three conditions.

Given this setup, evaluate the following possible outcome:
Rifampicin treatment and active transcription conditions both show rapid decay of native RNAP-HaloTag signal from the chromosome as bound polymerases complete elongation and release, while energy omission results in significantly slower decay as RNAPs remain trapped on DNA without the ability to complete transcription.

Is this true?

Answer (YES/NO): YES